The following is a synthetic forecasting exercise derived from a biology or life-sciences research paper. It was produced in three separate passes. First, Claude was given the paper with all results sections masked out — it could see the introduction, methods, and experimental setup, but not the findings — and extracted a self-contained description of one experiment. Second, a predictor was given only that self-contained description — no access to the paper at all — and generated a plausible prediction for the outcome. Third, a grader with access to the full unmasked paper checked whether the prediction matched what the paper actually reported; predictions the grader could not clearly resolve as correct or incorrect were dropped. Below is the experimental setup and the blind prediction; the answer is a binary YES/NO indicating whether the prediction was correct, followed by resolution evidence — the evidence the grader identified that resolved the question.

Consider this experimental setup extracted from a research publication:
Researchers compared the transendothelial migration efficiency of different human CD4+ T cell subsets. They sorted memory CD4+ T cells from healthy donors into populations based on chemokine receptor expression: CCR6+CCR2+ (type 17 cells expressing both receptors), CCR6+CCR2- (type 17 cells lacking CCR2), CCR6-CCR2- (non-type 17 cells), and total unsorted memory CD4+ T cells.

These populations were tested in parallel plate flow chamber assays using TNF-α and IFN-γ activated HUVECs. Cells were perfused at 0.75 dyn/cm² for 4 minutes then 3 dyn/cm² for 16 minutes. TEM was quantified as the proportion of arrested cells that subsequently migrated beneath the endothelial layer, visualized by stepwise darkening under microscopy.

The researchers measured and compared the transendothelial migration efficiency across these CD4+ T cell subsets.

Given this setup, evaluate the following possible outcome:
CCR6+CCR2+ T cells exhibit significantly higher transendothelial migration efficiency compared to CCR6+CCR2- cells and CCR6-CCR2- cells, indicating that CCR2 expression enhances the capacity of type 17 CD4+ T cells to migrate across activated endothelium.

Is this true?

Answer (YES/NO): YES